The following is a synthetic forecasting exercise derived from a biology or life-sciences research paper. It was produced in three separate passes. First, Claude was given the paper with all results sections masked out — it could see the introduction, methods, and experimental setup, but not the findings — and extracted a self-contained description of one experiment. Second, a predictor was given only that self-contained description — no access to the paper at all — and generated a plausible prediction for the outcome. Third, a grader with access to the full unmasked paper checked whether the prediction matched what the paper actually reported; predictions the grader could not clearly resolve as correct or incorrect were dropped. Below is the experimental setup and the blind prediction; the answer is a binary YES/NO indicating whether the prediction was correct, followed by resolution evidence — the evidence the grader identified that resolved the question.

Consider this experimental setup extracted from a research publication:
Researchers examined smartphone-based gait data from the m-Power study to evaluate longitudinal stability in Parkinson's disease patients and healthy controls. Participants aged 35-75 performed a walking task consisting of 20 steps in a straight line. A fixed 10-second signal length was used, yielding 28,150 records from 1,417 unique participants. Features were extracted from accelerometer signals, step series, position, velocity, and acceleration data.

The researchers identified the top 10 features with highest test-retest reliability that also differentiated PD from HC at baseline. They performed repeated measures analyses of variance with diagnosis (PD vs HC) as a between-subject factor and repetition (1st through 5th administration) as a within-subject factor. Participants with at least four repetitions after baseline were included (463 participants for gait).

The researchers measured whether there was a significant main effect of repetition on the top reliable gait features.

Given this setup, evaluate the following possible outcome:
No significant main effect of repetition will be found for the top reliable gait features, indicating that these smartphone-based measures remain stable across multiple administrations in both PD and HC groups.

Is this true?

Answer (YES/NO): NO